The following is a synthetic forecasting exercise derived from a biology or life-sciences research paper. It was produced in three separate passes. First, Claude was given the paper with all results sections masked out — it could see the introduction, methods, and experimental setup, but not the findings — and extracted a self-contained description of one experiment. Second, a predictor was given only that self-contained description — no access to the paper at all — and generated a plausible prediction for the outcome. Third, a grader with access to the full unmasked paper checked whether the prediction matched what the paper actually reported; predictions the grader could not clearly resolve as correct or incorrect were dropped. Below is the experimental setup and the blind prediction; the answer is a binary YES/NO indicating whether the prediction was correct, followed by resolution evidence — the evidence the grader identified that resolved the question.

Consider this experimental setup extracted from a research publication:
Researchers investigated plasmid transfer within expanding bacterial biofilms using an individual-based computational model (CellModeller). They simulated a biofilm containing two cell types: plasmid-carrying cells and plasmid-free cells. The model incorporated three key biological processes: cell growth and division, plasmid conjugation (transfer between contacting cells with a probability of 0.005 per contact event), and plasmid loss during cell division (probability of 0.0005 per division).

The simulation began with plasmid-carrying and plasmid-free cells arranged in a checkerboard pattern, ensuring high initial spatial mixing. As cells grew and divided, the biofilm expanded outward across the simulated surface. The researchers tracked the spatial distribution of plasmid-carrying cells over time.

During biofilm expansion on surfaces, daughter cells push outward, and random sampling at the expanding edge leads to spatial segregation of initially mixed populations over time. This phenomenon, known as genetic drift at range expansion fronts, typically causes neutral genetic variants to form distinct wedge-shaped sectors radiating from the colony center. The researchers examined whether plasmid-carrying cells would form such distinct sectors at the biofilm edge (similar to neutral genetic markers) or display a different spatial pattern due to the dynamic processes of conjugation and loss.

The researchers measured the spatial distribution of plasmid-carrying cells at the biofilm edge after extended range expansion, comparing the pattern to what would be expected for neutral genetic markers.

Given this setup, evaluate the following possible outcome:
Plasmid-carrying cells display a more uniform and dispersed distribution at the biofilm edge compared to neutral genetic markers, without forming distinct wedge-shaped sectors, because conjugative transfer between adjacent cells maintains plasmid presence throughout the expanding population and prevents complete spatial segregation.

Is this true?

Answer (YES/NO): NO